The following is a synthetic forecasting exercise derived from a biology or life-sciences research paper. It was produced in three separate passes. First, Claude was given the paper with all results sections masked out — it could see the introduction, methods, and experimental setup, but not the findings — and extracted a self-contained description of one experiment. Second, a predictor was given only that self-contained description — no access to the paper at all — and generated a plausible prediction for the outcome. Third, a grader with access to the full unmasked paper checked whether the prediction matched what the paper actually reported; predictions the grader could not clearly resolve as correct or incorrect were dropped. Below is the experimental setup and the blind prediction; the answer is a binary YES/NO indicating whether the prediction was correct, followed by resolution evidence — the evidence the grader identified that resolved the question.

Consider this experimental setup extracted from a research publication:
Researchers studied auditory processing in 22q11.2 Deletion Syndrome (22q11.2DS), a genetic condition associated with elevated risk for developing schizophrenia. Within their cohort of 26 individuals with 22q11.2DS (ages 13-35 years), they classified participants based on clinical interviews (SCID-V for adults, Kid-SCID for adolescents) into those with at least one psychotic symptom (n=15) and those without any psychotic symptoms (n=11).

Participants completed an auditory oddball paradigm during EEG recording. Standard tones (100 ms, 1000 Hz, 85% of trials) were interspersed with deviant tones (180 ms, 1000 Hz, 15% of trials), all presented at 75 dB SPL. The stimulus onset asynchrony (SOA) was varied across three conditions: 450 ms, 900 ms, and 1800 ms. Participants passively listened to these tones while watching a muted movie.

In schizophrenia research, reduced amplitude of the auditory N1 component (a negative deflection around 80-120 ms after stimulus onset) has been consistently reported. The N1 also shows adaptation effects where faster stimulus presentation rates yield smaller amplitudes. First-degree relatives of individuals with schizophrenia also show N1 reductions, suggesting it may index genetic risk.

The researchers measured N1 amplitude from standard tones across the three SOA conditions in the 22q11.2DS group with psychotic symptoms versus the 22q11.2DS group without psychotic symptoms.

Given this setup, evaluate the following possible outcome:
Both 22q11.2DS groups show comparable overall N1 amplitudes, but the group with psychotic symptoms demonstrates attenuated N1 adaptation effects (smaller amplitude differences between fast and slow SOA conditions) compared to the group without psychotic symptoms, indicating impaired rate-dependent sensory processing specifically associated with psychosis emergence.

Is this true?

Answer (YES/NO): YES